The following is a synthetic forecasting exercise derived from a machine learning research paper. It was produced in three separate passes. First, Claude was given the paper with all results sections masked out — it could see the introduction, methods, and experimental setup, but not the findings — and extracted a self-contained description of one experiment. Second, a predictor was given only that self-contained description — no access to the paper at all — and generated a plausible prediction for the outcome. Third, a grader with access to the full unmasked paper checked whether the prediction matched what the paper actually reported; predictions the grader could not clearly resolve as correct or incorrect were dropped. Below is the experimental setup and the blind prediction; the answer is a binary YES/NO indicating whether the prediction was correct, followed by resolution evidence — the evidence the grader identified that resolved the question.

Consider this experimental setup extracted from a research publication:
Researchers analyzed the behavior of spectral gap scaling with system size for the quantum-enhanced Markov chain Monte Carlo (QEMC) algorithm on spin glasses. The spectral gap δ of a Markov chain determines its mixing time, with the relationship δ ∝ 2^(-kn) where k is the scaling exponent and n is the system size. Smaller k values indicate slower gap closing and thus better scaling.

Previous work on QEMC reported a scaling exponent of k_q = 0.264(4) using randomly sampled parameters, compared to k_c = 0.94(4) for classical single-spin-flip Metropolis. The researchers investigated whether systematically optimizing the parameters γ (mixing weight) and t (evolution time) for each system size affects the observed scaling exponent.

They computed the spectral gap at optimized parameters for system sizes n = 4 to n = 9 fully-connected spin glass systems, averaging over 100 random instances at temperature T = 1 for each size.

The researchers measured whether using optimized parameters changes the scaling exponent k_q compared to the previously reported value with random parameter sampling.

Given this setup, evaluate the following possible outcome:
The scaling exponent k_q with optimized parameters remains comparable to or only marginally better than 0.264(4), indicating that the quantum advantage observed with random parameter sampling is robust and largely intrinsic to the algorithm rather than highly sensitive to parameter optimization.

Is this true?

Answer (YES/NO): YES